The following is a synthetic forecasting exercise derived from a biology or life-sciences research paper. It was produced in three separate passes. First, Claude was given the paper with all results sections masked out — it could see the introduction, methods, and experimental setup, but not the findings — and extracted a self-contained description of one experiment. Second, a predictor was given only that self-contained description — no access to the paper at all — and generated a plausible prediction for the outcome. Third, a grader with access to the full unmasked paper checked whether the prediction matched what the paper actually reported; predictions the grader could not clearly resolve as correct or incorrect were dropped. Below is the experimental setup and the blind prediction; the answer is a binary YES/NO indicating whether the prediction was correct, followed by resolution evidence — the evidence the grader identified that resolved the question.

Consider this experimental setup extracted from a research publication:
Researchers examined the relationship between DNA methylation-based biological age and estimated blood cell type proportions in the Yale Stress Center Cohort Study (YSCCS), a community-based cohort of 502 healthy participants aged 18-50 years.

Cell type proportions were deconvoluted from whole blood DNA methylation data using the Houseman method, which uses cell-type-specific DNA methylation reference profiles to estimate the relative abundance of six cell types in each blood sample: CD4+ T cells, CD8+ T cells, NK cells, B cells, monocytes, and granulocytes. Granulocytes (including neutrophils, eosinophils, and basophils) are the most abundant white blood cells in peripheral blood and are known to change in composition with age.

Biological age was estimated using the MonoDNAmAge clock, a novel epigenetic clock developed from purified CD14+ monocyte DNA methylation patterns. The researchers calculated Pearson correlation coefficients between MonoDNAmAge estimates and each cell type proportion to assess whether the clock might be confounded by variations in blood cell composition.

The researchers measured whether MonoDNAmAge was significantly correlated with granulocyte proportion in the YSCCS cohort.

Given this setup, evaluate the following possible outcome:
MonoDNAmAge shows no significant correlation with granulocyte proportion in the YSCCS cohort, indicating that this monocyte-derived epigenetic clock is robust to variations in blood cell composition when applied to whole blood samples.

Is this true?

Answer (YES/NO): NO